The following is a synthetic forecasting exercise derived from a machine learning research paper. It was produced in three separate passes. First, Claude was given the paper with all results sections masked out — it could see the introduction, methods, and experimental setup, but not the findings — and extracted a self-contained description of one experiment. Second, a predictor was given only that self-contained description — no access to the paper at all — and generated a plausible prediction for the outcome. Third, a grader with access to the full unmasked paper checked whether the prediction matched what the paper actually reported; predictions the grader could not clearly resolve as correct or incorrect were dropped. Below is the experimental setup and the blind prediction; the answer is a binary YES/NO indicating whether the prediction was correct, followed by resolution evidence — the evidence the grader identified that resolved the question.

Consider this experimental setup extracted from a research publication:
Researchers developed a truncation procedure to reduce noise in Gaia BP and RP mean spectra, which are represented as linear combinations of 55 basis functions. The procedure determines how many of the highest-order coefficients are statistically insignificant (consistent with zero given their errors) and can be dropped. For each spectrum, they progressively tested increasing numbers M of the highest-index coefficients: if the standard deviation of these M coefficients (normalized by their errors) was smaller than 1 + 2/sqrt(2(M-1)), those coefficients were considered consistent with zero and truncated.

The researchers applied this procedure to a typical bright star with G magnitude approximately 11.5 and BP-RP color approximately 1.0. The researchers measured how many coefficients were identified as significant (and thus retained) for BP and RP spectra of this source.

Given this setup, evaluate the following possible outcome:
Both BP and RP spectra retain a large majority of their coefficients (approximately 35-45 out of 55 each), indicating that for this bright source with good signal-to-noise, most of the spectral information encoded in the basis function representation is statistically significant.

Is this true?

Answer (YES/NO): NO